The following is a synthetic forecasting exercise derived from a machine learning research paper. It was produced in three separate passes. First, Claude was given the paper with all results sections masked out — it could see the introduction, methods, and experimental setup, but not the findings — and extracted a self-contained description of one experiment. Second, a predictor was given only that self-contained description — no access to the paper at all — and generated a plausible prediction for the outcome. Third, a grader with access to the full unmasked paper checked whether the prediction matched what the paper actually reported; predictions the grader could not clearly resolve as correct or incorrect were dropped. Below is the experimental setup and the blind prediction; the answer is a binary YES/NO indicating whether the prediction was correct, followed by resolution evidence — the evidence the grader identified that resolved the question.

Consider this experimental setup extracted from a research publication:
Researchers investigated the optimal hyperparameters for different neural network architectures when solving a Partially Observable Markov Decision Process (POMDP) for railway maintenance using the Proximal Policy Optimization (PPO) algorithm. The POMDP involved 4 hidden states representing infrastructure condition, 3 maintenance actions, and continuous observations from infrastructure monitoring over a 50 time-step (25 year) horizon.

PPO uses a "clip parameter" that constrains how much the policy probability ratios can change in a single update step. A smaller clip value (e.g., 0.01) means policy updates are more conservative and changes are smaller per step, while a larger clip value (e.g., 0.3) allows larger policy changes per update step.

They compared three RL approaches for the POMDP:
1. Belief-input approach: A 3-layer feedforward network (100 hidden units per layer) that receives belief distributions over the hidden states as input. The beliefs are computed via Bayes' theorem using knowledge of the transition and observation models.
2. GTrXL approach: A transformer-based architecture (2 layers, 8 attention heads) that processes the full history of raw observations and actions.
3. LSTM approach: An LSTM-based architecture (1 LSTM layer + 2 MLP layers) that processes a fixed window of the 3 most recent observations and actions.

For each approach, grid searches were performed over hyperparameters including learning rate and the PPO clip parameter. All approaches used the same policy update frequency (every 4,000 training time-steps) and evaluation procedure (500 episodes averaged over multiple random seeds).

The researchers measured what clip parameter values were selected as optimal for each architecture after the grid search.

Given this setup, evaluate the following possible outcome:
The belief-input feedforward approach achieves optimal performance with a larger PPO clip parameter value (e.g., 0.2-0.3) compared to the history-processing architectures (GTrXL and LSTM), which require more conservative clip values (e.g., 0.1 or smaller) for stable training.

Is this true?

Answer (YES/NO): NO